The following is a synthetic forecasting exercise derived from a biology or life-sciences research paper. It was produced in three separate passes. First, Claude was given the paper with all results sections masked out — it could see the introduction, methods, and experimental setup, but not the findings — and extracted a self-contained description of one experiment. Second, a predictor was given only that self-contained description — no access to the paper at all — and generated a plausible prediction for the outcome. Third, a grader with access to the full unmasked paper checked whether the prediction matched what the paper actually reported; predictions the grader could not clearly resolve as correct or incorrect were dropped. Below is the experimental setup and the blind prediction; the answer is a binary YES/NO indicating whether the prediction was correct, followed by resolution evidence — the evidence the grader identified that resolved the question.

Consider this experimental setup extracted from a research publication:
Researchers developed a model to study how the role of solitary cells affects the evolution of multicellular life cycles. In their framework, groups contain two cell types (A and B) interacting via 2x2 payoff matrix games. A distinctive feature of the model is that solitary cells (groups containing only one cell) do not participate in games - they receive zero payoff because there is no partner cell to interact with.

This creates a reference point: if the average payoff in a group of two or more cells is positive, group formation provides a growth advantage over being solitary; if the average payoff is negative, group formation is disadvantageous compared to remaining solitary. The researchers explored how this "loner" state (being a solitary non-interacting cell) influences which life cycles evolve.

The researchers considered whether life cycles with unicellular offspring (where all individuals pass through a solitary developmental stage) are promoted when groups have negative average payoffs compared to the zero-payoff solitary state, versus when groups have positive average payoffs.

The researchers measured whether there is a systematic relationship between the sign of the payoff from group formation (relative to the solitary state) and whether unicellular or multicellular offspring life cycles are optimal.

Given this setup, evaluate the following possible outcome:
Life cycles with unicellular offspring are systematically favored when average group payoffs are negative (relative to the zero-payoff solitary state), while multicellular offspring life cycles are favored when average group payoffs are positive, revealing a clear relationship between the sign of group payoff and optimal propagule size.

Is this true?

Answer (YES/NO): NO